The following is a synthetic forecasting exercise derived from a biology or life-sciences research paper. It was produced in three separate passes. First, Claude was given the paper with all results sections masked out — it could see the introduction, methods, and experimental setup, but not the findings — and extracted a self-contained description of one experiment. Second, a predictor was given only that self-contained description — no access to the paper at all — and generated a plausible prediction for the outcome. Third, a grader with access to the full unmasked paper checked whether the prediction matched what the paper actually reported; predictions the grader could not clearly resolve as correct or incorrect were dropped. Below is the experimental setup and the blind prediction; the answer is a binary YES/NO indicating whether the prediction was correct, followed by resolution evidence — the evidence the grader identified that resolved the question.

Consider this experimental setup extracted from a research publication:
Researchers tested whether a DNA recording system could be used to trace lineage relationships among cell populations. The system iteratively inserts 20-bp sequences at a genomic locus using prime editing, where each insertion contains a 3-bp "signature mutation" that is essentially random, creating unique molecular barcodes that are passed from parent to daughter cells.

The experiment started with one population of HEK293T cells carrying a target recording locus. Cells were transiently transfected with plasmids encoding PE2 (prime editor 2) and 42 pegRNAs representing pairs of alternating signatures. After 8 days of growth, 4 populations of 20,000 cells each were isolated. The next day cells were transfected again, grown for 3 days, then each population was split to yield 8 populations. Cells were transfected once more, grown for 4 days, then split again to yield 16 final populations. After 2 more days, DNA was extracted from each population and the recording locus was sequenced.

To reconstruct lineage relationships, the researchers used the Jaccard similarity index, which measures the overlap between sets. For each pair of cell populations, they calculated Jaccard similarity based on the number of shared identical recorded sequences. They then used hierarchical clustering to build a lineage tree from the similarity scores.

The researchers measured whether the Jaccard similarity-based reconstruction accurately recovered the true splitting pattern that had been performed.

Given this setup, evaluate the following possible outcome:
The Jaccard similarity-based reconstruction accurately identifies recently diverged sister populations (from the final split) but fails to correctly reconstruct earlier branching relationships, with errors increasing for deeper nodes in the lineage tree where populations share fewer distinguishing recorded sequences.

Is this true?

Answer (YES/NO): NO